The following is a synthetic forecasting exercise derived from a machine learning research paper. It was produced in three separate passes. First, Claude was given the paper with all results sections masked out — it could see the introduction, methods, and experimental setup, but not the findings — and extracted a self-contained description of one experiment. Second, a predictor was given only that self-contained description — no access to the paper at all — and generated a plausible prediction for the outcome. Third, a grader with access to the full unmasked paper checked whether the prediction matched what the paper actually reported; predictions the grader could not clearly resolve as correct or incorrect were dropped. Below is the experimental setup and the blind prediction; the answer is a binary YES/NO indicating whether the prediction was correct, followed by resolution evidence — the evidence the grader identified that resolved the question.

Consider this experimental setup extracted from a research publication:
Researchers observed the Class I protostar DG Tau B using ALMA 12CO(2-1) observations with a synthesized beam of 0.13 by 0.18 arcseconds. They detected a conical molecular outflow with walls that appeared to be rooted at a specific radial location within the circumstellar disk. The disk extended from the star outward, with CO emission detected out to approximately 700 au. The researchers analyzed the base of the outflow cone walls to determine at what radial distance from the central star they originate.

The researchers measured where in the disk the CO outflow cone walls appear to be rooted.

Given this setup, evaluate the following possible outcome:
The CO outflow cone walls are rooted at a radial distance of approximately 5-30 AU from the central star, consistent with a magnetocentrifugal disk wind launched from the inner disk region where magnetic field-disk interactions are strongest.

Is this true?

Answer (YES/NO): NO